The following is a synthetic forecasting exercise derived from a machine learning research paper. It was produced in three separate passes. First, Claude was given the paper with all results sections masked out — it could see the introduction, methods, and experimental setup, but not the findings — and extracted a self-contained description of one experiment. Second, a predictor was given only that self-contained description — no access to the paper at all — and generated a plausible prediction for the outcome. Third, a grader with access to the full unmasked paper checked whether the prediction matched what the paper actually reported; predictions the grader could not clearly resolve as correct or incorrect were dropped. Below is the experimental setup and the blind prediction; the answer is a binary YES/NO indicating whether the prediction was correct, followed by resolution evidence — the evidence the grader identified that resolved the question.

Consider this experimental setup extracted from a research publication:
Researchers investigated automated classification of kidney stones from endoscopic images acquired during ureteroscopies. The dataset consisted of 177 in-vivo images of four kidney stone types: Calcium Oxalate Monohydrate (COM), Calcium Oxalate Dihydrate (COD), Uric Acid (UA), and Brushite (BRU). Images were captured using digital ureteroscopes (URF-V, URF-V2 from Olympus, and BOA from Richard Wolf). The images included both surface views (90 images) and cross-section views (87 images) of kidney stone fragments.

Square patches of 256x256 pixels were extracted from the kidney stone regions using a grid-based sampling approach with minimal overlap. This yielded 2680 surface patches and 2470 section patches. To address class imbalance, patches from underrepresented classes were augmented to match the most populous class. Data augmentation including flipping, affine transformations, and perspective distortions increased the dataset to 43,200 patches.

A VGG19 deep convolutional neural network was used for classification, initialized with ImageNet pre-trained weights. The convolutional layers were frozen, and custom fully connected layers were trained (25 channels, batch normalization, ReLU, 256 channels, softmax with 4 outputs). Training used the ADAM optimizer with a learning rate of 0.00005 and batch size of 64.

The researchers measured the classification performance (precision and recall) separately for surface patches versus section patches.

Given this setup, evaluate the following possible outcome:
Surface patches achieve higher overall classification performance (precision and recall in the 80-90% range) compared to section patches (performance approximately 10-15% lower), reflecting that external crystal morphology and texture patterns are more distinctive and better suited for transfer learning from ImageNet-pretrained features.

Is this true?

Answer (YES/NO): NO